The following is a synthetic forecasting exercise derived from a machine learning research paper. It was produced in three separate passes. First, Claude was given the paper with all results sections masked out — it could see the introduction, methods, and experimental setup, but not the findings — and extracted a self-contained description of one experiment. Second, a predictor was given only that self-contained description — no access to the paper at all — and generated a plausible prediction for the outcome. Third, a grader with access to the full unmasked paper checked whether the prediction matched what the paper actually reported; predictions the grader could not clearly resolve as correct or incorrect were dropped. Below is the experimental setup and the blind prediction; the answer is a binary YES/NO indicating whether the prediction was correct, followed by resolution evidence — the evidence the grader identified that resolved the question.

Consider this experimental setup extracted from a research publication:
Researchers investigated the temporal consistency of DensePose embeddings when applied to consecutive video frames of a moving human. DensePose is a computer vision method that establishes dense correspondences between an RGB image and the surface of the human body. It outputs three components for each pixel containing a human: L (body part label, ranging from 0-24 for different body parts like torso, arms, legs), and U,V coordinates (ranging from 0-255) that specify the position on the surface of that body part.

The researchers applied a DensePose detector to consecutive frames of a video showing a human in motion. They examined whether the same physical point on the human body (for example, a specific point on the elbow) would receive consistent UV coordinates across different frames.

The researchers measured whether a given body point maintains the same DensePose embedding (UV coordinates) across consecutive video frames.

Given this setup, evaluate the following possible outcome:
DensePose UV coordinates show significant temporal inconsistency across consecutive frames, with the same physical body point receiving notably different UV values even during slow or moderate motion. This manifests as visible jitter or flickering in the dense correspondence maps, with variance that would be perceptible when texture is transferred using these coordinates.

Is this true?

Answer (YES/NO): YES